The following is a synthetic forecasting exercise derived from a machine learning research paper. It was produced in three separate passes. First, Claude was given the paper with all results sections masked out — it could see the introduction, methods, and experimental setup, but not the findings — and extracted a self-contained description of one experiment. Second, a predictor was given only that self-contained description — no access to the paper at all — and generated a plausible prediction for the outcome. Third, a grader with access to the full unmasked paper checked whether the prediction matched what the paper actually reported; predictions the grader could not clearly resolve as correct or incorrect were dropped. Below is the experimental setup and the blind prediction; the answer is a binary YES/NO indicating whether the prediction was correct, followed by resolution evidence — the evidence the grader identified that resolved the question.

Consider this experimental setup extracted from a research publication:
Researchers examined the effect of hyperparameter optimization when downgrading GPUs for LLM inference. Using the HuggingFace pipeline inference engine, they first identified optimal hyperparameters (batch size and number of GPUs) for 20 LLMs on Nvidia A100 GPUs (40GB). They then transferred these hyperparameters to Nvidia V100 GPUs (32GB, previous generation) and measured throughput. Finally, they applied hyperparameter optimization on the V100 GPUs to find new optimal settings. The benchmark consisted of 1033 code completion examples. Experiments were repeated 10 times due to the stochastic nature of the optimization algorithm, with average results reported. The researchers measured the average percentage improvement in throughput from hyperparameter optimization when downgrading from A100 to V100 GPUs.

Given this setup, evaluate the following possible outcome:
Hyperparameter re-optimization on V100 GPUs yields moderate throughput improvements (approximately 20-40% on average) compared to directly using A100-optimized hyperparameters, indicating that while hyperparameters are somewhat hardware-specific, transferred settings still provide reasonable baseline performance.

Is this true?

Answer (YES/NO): NO